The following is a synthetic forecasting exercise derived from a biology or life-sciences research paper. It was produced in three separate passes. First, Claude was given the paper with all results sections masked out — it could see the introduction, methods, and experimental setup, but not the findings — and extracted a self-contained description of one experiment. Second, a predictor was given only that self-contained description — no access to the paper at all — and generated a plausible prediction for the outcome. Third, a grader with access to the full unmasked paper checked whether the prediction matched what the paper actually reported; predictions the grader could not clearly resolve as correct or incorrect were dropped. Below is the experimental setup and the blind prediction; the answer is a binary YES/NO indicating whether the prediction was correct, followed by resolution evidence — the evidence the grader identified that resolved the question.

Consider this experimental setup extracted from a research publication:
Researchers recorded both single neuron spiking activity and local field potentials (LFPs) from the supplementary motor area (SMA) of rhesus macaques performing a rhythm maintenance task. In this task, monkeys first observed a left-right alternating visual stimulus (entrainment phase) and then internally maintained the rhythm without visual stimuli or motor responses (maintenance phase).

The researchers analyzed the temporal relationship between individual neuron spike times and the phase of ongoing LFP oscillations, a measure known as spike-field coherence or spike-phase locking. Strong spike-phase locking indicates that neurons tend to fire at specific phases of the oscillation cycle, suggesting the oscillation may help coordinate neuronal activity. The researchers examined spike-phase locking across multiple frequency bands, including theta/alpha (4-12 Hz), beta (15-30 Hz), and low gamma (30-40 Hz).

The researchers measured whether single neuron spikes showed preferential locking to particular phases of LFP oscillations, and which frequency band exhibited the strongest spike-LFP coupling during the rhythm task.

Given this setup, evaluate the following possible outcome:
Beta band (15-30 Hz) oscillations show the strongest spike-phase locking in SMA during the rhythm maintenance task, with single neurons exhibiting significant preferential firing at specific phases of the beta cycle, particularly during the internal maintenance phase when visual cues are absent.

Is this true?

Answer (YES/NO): NO